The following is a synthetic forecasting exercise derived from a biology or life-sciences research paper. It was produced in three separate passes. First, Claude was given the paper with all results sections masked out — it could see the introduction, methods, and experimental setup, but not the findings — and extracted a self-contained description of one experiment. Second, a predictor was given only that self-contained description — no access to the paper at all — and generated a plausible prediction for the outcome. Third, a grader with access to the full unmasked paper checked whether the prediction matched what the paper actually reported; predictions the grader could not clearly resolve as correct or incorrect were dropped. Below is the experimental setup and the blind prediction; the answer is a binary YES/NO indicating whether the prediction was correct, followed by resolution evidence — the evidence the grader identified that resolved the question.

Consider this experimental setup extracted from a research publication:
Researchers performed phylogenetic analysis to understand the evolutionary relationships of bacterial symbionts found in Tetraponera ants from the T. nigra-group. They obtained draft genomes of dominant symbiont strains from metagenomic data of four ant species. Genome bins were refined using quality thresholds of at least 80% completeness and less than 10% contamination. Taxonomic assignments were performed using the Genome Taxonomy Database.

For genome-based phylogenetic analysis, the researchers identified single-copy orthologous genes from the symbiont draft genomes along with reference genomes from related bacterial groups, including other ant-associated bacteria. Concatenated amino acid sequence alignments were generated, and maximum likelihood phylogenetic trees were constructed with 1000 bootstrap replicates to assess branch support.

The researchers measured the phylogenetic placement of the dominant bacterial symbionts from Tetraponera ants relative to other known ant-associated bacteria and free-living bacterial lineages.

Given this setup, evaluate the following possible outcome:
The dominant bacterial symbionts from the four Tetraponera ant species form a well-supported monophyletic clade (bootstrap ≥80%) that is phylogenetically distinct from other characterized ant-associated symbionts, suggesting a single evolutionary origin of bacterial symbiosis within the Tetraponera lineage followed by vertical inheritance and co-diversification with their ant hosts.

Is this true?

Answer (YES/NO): NO